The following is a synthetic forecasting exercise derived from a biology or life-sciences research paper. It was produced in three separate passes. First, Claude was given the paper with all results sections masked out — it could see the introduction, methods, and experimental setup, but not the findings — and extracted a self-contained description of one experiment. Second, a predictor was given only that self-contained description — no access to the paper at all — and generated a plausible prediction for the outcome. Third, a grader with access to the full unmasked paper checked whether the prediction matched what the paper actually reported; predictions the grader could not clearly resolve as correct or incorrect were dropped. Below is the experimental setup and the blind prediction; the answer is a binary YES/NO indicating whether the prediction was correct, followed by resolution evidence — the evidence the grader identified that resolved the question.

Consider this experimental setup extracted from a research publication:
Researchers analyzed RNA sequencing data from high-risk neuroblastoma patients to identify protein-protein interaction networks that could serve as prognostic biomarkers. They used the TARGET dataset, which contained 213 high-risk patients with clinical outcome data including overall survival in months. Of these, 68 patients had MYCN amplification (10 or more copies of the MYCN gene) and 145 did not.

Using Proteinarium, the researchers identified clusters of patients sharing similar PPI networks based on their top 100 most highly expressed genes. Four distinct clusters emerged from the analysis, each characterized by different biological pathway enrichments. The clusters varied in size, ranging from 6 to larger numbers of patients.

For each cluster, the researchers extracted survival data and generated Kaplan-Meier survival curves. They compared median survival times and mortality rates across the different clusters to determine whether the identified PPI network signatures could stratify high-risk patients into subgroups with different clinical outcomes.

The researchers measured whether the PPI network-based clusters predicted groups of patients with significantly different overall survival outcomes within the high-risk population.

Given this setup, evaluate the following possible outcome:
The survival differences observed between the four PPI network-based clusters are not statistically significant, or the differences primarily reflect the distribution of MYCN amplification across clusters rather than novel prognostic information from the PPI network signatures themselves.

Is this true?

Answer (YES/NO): YES